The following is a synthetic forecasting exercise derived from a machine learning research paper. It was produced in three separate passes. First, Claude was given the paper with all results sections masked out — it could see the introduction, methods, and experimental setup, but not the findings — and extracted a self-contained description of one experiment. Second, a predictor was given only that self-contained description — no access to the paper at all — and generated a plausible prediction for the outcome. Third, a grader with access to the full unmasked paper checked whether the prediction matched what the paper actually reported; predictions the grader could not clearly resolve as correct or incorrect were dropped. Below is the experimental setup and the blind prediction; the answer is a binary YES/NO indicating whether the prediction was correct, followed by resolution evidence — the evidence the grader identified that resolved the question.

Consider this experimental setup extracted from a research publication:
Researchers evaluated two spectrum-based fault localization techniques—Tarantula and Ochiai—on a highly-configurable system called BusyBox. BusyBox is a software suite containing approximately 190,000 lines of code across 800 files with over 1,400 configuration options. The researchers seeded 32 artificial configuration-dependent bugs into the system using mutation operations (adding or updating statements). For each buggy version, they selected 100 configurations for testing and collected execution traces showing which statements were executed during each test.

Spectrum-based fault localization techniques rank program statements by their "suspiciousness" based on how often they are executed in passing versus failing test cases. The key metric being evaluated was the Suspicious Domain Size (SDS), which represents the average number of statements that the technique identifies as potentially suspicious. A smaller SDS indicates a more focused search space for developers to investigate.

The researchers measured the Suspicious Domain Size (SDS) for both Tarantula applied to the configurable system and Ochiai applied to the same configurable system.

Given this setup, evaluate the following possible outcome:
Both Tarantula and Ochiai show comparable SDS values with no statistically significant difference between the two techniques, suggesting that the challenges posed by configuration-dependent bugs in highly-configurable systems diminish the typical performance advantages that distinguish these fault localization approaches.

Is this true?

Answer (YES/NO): YES